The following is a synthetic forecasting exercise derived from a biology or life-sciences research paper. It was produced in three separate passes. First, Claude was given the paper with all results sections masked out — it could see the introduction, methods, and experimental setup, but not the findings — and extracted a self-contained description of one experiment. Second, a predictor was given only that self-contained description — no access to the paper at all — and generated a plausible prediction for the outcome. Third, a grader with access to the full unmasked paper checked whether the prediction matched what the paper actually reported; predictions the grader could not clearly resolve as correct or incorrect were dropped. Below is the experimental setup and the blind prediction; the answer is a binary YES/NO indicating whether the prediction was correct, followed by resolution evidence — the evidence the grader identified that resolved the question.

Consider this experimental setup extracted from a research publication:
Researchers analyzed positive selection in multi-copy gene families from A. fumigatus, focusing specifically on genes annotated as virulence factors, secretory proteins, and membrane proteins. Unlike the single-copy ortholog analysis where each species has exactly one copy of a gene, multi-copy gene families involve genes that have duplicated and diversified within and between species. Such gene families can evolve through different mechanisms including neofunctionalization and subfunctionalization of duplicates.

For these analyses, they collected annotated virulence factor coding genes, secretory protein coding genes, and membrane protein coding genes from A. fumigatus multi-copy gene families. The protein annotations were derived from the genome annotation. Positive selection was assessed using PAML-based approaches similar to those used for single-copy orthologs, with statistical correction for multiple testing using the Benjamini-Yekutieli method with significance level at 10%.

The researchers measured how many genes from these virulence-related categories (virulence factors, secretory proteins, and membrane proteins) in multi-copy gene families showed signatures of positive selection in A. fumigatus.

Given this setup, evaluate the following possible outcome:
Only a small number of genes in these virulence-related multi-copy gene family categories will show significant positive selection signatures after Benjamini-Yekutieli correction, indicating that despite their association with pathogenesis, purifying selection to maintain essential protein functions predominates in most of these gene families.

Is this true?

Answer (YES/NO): NO